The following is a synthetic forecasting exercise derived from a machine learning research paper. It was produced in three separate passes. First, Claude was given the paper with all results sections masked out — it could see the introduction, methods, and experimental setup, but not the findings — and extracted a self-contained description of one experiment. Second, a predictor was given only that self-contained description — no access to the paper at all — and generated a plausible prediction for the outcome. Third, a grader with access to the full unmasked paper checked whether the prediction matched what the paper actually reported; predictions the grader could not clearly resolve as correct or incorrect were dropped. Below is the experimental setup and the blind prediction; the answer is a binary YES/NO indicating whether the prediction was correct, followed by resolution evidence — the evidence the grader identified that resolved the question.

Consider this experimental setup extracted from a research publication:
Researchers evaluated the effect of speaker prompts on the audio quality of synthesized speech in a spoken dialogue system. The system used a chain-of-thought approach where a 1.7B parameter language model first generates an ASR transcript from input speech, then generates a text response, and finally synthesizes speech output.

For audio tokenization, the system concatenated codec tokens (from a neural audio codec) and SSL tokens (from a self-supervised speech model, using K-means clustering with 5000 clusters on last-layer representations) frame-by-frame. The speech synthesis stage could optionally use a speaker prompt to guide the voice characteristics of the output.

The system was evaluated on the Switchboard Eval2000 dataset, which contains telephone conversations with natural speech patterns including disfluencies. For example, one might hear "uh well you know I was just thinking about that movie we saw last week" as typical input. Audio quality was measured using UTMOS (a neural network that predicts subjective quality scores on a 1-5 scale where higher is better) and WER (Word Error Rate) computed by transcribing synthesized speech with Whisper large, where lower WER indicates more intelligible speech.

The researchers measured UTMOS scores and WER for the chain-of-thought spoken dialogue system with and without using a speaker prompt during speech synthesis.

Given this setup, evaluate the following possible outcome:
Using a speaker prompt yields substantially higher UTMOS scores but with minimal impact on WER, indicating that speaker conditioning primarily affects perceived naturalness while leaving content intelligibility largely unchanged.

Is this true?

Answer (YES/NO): NO